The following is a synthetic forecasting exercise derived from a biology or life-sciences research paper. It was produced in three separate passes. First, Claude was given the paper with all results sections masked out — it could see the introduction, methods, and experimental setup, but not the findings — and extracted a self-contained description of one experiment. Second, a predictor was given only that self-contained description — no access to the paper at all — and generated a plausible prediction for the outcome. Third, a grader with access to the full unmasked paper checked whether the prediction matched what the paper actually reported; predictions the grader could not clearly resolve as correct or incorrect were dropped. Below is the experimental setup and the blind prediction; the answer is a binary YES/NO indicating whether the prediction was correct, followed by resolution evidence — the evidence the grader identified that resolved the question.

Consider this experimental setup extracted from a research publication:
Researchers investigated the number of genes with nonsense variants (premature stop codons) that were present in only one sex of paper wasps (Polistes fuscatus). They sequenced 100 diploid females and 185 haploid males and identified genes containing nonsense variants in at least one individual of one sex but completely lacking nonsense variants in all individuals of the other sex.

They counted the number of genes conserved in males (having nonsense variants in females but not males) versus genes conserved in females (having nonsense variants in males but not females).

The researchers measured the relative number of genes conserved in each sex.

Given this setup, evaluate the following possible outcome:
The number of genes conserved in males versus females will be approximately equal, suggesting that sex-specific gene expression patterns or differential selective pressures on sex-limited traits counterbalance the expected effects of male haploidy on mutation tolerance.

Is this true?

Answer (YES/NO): NO